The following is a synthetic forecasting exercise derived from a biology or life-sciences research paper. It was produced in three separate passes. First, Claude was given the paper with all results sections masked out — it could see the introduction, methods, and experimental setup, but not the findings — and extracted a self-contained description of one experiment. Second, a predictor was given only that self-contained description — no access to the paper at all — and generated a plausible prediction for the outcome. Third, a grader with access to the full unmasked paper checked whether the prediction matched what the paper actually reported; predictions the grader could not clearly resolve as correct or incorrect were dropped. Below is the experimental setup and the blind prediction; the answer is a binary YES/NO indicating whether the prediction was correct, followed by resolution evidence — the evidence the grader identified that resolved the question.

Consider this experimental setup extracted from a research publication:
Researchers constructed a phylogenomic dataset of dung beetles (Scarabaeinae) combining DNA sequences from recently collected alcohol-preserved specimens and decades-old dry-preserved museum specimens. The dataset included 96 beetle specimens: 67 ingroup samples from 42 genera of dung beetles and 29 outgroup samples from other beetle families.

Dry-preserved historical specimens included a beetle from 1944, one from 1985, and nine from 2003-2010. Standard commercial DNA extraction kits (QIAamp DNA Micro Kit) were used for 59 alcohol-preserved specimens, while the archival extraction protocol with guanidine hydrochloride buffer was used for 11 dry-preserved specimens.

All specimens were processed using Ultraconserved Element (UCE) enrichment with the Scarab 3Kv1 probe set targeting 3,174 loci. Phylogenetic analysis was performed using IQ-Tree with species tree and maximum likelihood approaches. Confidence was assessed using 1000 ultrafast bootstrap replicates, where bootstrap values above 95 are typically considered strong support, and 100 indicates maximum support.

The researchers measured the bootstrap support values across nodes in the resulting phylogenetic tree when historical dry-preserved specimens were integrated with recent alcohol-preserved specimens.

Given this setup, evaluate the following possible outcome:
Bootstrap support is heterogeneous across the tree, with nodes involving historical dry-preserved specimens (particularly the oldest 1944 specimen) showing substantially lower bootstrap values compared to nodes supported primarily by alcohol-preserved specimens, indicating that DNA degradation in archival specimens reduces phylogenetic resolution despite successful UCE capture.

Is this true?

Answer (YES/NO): NO